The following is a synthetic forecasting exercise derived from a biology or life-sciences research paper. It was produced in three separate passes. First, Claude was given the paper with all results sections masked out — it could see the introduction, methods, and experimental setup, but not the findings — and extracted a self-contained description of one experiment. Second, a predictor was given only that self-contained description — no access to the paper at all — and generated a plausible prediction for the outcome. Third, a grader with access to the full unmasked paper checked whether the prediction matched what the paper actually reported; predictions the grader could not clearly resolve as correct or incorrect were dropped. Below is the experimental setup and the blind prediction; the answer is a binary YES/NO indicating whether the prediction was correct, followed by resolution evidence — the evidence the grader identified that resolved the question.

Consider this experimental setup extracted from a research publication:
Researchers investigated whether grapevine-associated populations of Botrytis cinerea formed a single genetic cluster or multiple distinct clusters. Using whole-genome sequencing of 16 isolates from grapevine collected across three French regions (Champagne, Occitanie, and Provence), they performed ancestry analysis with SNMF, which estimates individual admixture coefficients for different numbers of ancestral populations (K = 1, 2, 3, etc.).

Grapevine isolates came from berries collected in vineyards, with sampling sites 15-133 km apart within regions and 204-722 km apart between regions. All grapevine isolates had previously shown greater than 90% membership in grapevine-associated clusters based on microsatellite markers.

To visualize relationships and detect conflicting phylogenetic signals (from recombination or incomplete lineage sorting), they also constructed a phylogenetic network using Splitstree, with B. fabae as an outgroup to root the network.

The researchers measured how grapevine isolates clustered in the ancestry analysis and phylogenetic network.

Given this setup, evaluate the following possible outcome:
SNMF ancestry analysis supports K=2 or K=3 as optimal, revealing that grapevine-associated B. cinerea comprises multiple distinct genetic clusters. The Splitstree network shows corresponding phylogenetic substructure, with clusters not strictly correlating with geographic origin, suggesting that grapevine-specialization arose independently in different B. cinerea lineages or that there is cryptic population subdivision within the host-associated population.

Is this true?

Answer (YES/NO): NO